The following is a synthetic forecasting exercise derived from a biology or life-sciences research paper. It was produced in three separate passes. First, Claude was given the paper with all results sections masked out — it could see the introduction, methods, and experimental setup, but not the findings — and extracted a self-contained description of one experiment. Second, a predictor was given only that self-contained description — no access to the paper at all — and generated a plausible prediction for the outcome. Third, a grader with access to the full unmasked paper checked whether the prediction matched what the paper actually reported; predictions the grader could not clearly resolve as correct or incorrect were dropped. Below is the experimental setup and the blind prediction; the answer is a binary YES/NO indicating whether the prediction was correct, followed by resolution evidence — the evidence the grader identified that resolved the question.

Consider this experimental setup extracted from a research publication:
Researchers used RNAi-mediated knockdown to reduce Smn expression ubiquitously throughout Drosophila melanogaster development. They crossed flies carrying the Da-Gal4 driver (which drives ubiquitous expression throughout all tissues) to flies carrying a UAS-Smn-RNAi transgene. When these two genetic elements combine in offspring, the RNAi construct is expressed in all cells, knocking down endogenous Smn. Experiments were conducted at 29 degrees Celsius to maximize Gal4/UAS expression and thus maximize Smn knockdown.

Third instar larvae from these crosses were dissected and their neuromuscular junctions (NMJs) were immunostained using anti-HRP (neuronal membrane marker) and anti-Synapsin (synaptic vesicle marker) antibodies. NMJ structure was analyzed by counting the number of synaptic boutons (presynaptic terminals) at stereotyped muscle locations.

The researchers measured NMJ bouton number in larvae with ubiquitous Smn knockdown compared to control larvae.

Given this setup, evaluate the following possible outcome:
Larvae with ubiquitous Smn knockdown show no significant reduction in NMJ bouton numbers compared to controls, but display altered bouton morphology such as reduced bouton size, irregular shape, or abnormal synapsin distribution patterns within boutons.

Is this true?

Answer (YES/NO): NO